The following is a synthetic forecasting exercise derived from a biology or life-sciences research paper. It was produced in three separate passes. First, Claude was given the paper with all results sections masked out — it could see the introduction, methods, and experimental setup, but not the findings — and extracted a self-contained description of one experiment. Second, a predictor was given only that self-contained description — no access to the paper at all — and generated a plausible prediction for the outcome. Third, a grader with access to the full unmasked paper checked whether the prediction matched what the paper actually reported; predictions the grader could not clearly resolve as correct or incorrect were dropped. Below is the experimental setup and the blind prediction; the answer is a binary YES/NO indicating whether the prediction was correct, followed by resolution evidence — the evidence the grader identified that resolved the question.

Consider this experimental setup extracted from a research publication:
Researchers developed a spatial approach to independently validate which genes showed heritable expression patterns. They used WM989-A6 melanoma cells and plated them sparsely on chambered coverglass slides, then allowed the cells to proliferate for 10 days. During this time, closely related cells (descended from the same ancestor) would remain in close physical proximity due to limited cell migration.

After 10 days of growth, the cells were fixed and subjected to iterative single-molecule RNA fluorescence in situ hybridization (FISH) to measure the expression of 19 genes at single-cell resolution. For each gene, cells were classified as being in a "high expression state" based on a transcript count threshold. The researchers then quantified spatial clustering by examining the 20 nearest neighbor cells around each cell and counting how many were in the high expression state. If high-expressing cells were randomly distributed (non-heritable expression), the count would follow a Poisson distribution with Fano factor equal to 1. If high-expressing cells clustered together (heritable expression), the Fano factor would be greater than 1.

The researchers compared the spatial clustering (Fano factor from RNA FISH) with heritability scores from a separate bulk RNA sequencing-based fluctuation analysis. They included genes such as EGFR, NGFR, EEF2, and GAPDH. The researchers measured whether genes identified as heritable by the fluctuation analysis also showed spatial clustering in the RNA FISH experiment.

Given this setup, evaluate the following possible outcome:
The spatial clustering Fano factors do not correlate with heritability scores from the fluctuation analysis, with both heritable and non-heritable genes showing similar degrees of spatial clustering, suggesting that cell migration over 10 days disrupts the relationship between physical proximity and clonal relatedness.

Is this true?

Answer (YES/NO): NO